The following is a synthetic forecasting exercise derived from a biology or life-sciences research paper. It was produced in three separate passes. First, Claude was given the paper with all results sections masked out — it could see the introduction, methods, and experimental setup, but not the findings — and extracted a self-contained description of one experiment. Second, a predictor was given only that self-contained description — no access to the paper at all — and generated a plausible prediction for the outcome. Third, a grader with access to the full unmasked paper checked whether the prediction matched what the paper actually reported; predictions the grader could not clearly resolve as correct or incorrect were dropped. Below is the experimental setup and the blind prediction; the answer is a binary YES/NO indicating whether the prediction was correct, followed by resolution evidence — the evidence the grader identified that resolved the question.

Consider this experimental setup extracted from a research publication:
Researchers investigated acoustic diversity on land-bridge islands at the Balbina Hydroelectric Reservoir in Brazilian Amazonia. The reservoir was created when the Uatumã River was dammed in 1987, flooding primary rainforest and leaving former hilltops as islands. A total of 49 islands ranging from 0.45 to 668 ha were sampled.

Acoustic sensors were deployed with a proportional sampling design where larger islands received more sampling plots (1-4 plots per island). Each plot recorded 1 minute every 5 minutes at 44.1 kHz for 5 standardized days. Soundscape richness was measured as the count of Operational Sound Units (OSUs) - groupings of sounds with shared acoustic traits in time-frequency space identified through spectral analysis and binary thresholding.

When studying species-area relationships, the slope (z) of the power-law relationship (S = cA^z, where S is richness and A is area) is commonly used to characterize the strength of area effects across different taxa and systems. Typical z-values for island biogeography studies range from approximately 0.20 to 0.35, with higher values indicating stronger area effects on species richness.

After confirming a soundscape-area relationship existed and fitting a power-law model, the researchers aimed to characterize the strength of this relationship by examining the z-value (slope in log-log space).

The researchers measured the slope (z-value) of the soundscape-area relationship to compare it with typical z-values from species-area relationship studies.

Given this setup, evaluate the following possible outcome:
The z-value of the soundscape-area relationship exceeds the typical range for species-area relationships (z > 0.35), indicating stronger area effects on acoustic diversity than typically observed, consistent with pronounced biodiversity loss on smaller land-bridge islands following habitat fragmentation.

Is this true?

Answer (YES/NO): NO